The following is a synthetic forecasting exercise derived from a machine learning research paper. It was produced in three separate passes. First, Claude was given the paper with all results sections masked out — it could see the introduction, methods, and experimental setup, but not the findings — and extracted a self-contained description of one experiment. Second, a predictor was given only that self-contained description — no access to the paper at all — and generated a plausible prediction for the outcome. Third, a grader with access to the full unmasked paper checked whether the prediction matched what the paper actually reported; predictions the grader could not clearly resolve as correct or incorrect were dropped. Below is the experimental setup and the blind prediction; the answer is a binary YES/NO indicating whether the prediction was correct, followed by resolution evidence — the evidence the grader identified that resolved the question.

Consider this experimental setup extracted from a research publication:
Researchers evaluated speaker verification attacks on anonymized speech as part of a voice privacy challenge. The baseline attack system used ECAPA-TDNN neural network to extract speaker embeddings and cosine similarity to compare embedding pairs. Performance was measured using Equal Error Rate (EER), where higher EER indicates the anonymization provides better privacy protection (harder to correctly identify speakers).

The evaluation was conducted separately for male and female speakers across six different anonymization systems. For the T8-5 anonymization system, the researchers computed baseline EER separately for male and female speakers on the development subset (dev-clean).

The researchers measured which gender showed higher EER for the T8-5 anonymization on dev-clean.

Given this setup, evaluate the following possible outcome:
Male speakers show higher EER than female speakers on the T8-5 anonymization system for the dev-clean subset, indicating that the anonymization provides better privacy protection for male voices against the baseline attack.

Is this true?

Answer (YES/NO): YES